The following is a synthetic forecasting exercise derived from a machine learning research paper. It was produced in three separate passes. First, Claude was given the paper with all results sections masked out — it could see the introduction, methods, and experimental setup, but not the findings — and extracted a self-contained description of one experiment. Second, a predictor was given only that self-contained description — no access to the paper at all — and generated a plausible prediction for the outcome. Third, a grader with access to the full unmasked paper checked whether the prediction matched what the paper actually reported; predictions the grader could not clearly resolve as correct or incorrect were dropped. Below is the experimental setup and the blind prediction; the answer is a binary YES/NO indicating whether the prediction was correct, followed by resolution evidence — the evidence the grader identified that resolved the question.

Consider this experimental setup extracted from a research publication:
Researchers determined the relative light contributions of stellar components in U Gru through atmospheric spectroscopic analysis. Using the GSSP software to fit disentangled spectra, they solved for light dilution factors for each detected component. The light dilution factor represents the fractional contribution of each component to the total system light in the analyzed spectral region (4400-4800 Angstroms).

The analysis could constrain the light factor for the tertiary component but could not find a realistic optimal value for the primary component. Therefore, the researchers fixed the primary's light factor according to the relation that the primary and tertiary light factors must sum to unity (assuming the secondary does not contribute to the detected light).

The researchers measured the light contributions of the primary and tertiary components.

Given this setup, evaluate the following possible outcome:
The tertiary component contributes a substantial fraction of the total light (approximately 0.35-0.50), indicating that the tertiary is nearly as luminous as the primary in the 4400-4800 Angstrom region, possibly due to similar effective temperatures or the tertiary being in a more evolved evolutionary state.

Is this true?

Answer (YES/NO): NO